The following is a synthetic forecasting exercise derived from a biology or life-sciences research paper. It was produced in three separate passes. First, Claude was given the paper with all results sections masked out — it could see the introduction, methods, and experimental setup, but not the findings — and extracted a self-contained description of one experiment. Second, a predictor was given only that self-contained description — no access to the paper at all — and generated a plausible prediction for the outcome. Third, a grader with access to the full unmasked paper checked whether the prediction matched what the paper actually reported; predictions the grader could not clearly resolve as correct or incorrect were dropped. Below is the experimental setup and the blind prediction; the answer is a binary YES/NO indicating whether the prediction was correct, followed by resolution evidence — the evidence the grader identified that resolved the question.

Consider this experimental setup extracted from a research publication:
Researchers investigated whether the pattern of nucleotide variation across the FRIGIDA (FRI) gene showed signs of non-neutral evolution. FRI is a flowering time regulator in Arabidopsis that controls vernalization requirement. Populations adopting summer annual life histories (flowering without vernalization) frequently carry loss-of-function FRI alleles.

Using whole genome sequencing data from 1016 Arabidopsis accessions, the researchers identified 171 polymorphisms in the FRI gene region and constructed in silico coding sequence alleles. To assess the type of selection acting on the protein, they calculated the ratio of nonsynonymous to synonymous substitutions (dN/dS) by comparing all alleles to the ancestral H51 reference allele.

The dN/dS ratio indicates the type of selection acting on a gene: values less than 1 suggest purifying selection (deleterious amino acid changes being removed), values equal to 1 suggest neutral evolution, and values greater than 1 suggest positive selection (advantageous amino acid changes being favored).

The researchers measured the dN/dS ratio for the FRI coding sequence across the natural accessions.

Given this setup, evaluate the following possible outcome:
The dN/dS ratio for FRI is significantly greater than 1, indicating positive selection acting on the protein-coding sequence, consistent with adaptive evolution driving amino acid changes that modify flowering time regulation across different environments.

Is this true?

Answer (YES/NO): YES